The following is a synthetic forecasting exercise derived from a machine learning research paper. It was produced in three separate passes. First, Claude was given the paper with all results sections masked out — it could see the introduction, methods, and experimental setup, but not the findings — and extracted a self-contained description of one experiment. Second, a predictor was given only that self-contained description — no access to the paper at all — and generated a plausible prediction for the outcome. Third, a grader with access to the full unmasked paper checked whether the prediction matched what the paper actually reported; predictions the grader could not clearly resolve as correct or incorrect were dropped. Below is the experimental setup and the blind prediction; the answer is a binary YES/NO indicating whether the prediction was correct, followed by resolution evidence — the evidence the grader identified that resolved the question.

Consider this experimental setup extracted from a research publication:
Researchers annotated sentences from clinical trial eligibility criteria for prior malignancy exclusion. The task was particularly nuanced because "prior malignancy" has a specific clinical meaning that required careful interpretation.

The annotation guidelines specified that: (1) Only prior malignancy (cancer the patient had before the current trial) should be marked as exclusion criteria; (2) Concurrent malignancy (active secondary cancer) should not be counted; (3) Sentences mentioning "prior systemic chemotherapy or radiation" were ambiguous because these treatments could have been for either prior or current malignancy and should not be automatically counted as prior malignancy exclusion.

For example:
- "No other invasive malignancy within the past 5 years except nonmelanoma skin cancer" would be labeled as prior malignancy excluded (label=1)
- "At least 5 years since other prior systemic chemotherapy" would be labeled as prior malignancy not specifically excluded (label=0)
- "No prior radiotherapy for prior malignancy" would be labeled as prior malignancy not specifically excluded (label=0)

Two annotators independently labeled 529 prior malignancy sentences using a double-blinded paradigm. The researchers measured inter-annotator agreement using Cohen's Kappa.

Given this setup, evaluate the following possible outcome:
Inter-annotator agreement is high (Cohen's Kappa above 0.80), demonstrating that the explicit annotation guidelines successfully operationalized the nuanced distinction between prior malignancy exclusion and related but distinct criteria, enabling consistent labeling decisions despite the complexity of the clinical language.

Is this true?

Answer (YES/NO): YES